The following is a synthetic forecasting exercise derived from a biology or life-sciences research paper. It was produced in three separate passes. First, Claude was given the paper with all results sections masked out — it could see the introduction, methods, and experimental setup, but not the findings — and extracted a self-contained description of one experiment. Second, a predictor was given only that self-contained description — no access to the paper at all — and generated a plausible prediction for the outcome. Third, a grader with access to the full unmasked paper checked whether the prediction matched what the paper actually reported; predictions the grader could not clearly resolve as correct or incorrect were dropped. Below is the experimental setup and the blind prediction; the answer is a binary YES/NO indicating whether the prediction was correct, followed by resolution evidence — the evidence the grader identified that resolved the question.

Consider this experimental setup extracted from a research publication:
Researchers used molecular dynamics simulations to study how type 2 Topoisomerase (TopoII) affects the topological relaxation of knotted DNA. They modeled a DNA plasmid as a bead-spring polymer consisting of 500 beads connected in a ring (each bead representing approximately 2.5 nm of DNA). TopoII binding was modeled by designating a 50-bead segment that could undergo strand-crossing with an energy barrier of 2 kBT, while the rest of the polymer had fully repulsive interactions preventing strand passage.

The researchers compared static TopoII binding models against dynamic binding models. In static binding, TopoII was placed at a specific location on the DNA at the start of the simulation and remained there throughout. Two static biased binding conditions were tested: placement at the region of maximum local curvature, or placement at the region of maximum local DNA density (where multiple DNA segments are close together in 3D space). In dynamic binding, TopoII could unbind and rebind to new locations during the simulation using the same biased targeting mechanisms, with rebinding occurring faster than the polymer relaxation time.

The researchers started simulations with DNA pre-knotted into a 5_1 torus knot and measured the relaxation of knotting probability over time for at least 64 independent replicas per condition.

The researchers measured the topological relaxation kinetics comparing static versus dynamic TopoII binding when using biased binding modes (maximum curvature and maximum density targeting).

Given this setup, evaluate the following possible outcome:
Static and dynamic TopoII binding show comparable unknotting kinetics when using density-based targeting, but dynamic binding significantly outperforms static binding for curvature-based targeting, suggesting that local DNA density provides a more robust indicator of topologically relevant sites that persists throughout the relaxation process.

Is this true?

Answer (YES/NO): NO